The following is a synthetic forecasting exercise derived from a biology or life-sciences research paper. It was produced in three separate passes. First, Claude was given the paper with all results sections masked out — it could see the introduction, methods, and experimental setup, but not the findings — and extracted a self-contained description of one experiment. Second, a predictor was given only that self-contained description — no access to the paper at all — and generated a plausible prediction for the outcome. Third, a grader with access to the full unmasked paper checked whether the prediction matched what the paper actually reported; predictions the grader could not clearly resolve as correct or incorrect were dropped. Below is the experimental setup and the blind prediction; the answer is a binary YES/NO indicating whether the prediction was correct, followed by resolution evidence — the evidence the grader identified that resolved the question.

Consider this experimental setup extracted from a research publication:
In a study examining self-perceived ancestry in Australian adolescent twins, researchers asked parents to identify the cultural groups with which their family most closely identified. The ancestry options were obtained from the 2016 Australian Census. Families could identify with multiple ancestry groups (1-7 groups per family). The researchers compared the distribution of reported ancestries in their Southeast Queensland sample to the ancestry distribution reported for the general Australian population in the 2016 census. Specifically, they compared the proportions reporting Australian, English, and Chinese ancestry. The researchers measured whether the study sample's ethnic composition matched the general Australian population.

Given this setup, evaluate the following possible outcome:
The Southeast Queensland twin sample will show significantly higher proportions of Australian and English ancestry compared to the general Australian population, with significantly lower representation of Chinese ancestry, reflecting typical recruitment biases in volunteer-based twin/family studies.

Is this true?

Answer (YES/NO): NO